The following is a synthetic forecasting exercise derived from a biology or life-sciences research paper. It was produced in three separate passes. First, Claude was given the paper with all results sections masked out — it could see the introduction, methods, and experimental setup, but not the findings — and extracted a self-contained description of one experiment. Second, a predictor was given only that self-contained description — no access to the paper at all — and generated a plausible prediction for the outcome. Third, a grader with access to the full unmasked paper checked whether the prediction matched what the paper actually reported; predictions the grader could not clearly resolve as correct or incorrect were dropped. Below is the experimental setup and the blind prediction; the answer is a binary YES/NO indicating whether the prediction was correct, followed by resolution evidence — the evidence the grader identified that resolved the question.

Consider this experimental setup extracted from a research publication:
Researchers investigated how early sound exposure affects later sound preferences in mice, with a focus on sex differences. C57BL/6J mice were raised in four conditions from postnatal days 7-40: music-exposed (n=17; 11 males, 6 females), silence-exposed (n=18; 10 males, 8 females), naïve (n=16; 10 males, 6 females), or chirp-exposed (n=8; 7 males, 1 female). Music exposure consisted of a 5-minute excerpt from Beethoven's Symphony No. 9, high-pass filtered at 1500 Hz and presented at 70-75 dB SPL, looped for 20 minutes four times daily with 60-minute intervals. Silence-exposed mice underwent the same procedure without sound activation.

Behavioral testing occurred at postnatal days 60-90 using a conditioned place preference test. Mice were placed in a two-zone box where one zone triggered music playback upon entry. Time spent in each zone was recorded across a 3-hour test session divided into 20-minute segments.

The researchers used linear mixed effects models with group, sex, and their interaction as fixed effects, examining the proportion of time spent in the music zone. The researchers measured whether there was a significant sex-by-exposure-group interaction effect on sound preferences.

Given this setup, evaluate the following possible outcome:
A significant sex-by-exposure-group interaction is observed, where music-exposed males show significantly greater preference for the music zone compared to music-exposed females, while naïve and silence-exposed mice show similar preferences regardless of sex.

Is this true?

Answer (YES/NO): NO